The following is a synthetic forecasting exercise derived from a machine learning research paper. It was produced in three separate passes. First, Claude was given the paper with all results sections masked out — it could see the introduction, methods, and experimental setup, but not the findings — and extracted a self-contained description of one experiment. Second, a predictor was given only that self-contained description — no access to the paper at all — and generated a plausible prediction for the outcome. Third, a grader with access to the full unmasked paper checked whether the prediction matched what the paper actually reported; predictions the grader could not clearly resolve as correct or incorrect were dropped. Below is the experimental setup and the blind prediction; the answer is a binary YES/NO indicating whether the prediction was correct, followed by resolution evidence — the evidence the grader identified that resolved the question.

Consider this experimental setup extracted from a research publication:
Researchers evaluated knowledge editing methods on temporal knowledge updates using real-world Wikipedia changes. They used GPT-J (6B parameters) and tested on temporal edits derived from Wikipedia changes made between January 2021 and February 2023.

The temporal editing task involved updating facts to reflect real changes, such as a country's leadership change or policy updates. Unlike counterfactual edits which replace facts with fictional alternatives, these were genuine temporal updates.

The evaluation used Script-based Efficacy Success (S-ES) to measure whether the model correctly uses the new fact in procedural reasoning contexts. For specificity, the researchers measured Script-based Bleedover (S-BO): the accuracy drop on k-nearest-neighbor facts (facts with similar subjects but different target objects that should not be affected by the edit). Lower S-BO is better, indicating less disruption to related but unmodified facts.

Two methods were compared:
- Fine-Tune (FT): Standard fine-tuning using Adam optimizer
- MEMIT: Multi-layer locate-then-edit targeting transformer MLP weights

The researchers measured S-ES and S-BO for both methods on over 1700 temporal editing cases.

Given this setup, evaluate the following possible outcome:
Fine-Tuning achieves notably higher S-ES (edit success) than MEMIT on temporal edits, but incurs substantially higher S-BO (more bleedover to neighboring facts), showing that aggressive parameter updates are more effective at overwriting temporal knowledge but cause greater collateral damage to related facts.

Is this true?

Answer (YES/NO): YES